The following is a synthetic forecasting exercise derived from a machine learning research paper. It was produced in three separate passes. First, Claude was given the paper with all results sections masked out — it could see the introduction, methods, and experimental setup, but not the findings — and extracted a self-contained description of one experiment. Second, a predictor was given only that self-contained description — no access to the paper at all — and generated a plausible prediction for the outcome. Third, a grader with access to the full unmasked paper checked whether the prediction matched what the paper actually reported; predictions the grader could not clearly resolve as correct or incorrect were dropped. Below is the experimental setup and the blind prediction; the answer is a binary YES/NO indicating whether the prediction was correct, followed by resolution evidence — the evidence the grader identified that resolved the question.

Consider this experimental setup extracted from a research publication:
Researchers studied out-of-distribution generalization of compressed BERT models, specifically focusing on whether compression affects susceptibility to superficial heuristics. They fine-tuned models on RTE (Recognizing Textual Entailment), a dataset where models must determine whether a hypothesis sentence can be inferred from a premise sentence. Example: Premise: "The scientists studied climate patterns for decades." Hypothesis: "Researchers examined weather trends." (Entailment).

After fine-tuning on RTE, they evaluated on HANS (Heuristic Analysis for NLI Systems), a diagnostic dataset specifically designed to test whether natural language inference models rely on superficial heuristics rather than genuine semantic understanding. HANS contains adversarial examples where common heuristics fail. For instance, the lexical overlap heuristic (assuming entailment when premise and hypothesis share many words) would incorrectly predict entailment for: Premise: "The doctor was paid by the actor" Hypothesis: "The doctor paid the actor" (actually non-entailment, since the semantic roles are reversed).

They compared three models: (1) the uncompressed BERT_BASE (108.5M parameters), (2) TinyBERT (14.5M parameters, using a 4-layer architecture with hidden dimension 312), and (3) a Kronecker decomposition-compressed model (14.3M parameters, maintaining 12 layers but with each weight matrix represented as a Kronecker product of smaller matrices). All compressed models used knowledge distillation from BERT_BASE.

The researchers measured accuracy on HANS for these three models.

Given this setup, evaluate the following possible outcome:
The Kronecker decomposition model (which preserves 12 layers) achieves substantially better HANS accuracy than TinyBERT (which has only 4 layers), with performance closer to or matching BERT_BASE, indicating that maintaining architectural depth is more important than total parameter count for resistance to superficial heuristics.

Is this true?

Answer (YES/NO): NO